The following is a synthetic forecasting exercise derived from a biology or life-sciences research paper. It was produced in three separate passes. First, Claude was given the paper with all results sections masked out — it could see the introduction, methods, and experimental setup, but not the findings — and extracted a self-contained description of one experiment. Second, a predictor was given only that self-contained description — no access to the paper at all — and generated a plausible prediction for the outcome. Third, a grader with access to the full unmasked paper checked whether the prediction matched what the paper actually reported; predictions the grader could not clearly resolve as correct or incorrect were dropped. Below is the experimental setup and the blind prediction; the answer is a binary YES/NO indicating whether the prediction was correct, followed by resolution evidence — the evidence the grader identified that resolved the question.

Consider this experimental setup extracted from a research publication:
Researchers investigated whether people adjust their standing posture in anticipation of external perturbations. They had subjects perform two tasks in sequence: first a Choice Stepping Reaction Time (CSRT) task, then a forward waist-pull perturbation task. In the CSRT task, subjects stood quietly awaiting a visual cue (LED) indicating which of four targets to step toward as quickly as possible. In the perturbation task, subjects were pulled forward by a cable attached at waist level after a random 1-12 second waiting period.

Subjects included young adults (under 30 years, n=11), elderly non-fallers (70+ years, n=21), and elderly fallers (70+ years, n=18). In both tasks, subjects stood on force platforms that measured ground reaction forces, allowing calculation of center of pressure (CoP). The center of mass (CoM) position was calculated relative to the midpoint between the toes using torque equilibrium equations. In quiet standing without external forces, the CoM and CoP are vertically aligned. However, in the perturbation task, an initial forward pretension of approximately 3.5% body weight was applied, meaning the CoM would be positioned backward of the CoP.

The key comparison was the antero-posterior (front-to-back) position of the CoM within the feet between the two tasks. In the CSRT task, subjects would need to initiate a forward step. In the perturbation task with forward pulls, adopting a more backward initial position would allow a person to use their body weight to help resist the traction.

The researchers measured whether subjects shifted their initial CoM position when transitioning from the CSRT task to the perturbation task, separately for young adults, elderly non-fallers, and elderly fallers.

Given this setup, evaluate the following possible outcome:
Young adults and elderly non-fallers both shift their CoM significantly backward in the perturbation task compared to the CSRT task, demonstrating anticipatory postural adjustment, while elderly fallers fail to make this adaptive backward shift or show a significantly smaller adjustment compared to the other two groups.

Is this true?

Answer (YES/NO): NO